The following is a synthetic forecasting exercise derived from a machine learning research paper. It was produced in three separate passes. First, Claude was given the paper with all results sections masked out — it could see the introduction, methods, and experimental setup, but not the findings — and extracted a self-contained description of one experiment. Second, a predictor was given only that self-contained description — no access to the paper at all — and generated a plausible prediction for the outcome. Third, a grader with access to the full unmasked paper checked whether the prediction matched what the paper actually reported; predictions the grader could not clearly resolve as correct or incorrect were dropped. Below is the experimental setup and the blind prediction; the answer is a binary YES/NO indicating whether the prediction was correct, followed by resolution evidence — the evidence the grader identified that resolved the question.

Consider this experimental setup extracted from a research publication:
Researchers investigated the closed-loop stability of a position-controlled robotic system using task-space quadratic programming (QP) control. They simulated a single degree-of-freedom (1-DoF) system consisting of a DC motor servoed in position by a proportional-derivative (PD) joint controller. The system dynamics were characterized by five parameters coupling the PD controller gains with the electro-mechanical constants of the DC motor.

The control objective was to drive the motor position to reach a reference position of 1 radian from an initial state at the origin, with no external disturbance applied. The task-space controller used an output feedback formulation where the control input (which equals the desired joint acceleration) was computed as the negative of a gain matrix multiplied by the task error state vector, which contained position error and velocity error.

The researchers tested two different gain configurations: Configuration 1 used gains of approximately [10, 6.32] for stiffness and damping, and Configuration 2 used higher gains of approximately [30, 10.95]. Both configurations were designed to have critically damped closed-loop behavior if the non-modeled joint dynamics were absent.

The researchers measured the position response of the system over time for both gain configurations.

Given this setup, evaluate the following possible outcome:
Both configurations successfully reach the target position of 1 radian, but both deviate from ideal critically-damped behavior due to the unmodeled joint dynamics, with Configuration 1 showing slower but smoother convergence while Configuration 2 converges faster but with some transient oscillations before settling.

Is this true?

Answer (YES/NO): NO